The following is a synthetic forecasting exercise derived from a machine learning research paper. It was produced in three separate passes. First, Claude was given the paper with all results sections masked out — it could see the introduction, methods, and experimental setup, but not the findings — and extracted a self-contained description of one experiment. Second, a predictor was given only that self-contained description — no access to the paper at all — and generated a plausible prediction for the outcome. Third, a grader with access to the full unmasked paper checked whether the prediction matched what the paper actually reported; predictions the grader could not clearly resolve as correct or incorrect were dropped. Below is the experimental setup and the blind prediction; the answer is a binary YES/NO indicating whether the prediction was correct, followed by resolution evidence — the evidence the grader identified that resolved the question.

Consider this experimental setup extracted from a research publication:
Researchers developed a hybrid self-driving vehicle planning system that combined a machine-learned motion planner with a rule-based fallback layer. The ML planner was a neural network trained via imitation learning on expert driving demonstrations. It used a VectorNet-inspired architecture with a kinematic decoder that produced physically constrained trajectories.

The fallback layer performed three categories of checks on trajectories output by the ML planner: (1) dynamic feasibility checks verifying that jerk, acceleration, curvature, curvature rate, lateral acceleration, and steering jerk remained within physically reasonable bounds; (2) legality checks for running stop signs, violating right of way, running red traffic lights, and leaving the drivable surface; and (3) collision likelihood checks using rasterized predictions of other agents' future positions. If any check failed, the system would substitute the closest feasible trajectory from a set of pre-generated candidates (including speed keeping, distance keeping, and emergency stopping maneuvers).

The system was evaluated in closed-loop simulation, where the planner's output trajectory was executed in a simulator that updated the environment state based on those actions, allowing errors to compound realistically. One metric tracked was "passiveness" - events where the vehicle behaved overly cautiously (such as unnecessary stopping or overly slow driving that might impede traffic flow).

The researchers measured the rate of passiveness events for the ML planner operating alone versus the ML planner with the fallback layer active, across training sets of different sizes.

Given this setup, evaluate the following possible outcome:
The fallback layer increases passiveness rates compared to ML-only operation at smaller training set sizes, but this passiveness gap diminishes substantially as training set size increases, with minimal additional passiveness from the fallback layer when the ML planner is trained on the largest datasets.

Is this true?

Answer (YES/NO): NO